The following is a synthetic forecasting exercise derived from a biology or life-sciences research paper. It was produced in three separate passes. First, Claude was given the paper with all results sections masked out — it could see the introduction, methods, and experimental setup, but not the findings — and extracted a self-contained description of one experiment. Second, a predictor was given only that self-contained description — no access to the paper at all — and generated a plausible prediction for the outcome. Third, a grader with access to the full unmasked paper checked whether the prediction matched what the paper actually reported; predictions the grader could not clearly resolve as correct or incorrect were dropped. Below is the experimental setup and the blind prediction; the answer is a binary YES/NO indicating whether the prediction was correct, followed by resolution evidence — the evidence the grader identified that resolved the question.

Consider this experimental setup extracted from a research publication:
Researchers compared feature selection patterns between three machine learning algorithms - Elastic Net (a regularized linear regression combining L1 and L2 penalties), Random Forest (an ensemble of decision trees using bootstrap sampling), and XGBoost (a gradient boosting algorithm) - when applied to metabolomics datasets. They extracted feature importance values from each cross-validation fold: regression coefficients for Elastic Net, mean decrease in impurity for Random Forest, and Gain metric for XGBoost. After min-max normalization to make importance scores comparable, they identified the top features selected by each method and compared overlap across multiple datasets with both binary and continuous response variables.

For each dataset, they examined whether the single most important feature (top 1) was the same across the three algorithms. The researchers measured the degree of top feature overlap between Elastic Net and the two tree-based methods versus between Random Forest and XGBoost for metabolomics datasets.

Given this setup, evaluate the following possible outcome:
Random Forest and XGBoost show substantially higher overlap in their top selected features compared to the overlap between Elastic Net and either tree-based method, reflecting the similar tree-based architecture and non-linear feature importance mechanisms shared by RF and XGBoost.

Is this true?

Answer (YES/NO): YES